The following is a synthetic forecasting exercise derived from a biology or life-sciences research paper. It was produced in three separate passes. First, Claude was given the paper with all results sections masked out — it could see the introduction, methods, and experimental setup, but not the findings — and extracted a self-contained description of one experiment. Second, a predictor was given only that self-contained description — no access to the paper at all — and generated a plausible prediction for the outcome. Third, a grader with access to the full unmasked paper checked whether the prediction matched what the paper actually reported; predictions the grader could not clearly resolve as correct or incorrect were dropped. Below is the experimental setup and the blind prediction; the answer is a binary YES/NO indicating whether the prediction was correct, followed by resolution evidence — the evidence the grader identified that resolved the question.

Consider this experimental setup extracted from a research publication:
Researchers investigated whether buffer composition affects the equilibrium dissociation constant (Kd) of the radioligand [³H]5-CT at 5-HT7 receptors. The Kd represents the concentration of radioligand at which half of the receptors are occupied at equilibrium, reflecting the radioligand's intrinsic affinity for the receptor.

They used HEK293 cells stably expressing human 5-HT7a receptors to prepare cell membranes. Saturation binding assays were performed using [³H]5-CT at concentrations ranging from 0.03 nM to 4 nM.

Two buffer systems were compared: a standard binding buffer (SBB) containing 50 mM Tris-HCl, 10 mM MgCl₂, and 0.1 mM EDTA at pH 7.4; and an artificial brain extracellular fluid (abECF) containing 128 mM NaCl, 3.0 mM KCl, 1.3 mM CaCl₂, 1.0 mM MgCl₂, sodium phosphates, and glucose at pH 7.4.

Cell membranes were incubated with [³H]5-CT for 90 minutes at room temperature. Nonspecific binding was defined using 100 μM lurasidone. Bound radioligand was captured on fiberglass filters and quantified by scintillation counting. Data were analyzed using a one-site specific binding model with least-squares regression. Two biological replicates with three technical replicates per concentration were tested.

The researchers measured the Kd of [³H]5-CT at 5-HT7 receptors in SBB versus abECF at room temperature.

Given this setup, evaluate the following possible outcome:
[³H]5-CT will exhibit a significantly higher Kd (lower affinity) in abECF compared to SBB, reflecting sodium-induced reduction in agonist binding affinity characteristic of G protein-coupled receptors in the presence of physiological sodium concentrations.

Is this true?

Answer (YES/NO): NO